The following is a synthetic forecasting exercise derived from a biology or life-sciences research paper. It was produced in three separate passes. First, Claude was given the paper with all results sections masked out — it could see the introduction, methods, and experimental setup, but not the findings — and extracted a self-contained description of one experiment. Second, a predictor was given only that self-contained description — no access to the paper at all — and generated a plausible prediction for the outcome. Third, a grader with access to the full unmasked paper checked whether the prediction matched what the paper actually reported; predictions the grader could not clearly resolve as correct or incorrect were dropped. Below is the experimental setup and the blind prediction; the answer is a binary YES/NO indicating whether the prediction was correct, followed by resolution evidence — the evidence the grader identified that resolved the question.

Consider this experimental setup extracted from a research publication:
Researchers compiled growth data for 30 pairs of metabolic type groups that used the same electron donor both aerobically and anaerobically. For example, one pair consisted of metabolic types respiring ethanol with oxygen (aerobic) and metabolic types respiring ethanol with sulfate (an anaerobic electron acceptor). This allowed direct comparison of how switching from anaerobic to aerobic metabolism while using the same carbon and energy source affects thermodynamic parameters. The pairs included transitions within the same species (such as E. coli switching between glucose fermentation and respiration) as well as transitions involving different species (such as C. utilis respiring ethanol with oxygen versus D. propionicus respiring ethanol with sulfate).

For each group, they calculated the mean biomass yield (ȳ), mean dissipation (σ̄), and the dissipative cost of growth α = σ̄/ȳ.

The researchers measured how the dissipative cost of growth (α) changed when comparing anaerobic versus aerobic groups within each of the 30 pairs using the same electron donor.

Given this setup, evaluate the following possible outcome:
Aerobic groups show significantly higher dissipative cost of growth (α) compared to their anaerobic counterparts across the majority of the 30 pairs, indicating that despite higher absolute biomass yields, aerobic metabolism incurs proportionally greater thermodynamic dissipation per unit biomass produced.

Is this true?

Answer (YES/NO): NO